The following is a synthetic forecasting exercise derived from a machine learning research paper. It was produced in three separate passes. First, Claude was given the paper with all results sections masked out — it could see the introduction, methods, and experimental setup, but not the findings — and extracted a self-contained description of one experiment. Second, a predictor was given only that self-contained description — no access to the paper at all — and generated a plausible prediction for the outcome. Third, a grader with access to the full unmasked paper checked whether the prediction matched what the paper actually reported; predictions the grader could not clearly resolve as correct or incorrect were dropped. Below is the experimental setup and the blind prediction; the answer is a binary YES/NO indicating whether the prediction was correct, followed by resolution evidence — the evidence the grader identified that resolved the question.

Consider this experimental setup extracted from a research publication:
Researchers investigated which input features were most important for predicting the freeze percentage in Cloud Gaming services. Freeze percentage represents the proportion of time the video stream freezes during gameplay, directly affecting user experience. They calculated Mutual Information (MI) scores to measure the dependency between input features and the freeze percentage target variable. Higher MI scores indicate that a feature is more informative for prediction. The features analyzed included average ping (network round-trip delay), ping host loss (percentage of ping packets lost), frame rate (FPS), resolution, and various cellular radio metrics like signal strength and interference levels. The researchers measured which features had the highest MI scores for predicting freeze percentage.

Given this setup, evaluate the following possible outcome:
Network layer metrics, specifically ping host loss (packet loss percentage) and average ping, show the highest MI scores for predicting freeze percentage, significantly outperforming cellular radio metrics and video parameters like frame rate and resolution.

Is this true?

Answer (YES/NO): NO